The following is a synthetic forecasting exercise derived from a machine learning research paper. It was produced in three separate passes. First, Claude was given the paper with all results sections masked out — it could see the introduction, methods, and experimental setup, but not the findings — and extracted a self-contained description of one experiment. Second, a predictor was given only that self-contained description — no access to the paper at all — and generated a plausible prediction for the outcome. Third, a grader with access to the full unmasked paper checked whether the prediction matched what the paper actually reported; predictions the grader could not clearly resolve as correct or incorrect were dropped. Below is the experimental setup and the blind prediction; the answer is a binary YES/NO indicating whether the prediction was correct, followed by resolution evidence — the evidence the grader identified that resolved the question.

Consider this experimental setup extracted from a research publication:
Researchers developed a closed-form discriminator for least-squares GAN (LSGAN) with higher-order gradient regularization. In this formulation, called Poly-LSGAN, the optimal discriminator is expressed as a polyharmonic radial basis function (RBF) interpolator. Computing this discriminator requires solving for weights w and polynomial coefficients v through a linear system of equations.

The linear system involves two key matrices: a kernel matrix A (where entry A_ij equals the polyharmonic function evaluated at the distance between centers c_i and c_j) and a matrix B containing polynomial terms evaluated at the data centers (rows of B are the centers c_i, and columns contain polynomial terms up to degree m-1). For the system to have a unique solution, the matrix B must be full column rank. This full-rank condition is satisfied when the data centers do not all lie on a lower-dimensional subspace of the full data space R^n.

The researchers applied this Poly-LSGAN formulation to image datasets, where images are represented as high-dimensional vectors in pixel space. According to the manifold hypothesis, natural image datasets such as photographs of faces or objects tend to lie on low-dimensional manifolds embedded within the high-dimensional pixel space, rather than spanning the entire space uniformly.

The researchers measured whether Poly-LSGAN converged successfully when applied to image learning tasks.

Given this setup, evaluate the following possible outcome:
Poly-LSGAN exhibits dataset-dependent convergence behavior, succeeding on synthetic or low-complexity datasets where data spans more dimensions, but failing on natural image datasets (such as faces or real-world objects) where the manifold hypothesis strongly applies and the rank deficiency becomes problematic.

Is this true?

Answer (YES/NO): YES